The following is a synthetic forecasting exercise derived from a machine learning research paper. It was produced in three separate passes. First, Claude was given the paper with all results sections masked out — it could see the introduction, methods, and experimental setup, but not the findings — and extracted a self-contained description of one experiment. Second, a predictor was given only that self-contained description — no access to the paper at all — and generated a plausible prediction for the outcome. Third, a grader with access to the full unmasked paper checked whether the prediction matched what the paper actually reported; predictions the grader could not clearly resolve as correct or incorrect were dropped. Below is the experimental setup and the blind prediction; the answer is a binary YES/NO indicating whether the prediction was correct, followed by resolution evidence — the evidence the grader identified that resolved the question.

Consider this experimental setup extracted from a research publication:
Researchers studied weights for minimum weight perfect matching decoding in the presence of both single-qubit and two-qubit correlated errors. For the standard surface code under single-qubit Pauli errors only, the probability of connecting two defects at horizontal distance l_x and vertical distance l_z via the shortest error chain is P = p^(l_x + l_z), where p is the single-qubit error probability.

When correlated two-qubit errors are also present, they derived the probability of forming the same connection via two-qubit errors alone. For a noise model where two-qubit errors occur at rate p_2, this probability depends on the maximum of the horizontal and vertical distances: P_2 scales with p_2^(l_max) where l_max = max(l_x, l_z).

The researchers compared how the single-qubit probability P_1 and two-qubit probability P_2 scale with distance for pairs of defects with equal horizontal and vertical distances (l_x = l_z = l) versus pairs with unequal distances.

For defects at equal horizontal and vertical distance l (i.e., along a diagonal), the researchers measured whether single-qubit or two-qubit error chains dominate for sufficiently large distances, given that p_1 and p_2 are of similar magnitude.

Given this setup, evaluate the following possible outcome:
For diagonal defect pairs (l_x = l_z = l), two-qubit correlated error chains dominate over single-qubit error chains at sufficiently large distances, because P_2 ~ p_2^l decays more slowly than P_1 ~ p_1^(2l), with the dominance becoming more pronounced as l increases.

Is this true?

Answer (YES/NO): YES